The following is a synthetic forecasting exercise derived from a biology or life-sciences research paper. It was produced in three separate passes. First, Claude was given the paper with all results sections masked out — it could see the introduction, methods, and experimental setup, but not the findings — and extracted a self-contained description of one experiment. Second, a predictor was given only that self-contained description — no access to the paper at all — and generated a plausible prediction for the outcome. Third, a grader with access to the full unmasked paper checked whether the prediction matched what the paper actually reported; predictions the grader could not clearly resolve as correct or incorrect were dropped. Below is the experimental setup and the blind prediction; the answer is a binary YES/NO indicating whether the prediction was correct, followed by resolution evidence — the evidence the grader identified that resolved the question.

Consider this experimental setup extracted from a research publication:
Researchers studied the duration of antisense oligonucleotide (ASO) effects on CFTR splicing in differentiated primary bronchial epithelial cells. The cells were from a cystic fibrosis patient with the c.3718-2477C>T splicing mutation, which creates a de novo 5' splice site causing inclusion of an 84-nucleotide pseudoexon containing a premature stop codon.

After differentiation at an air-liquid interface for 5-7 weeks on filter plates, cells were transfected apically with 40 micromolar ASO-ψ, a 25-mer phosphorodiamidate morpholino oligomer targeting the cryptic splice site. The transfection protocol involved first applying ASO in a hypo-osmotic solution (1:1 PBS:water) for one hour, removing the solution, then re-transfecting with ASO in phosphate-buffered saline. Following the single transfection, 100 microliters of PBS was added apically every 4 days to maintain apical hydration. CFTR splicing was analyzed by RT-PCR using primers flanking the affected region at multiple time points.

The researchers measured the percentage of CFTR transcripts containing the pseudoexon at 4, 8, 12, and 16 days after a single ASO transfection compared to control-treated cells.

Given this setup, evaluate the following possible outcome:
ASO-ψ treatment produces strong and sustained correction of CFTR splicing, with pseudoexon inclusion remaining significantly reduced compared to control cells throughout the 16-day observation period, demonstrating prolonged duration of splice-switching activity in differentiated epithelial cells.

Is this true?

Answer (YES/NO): YES